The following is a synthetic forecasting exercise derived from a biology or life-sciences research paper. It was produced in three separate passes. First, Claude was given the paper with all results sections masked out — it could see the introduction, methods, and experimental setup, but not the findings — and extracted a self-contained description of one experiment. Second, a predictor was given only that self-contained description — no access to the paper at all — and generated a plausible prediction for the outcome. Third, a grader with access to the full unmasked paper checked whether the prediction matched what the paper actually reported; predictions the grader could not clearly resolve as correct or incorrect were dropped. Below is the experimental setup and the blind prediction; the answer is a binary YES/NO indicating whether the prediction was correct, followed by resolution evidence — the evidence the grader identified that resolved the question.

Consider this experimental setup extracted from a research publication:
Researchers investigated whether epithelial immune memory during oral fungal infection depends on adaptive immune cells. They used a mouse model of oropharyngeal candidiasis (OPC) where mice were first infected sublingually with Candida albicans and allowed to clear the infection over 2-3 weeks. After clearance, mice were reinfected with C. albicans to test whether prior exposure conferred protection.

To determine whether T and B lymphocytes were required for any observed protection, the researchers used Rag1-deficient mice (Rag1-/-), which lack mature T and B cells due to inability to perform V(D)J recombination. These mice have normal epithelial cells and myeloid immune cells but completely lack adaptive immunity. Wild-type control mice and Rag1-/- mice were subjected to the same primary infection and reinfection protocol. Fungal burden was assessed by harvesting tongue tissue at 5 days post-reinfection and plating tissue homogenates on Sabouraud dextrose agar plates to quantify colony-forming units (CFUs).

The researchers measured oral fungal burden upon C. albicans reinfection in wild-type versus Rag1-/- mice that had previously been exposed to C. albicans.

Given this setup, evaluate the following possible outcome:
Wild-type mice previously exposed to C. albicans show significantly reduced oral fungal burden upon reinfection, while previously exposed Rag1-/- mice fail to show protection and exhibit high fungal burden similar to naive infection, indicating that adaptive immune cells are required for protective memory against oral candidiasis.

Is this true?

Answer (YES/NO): NO